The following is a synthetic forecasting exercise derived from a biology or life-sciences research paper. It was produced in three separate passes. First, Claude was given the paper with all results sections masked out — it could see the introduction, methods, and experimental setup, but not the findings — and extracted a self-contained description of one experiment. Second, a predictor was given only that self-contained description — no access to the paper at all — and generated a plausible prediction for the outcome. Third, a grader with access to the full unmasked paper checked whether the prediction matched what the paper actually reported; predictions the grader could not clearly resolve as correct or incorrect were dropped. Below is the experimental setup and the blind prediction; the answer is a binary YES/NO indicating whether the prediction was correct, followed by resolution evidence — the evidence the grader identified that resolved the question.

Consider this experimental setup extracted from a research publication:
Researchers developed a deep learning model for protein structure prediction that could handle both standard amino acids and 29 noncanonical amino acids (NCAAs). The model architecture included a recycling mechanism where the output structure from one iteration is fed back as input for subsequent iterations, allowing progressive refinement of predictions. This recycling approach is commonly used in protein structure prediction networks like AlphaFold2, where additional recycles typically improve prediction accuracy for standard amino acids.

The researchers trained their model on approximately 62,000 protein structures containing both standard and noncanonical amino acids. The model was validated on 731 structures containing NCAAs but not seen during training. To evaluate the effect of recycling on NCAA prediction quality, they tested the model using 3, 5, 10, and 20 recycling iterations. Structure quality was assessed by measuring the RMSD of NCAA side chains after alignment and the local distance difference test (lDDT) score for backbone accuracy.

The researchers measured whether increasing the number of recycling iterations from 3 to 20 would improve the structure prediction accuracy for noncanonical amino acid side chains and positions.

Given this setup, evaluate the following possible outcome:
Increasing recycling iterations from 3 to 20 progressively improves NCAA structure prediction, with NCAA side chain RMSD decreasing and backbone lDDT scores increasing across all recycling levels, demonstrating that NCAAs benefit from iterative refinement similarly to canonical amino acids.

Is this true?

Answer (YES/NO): NO